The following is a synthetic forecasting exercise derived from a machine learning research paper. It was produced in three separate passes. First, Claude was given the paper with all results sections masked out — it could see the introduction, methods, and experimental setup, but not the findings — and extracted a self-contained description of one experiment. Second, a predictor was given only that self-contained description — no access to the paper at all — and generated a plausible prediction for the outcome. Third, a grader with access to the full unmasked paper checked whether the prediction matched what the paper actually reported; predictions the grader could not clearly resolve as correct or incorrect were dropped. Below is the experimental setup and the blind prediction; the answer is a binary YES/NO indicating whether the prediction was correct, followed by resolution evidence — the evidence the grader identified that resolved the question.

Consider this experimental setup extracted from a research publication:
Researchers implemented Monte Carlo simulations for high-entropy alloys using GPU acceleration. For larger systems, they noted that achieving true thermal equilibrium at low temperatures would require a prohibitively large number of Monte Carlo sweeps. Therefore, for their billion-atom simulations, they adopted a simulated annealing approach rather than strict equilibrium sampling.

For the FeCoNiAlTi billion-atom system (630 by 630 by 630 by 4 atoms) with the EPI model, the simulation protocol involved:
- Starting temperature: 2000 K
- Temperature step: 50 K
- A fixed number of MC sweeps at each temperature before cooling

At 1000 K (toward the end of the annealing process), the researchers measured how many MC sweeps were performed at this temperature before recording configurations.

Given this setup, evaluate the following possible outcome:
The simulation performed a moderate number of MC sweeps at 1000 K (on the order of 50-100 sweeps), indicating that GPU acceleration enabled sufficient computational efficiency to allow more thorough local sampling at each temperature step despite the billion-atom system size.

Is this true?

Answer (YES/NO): NO